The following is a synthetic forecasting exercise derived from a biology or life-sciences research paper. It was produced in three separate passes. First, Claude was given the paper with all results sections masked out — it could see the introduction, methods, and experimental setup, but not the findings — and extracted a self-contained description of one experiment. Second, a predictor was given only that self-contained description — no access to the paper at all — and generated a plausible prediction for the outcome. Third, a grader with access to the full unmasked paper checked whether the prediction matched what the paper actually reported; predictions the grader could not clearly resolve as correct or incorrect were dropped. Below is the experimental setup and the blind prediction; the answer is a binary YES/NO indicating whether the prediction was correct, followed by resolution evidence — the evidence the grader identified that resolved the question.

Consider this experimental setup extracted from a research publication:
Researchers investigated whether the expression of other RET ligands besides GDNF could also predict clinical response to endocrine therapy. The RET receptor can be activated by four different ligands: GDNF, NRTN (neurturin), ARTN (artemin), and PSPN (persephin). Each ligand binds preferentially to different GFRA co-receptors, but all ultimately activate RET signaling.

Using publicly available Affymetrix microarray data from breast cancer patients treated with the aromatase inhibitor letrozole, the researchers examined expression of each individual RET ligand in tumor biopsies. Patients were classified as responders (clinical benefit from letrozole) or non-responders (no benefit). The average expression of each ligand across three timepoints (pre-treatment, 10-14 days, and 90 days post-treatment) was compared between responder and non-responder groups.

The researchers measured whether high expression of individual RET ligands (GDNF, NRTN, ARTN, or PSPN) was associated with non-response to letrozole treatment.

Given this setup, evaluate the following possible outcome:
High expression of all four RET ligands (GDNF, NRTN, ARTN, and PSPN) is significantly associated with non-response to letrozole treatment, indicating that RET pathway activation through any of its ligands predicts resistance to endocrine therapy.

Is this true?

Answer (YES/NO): NO